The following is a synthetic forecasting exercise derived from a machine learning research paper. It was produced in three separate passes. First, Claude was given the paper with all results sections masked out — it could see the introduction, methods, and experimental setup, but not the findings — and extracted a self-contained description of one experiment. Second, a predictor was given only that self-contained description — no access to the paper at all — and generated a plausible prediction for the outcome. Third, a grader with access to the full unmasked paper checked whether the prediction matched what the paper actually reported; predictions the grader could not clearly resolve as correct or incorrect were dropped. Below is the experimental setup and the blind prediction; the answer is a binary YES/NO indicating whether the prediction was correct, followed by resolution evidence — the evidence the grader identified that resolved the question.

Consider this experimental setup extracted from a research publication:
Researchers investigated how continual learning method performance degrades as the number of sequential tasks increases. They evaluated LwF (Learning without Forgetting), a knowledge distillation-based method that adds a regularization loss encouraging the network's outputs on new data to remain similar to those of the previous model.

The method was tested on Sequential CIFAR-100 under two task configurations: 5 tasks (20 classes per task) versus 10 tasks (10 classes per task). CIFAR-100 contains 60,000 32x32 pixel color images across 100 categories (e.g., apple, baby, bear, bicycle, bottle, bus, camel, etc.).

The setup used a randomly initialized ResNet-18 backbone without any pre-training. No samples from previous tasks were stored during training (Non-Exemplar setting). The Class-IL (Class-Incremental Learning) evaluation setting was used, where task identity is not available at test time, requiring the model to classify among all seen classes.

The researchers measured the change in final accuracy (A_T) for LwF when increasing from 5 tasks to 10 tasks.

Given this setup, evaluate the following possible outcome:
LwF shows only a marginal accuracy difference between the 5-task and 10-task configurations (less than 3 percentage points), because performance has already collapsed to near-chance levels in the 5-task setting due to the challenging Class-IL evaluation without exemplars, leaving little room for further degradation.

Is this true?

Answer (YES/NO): NO